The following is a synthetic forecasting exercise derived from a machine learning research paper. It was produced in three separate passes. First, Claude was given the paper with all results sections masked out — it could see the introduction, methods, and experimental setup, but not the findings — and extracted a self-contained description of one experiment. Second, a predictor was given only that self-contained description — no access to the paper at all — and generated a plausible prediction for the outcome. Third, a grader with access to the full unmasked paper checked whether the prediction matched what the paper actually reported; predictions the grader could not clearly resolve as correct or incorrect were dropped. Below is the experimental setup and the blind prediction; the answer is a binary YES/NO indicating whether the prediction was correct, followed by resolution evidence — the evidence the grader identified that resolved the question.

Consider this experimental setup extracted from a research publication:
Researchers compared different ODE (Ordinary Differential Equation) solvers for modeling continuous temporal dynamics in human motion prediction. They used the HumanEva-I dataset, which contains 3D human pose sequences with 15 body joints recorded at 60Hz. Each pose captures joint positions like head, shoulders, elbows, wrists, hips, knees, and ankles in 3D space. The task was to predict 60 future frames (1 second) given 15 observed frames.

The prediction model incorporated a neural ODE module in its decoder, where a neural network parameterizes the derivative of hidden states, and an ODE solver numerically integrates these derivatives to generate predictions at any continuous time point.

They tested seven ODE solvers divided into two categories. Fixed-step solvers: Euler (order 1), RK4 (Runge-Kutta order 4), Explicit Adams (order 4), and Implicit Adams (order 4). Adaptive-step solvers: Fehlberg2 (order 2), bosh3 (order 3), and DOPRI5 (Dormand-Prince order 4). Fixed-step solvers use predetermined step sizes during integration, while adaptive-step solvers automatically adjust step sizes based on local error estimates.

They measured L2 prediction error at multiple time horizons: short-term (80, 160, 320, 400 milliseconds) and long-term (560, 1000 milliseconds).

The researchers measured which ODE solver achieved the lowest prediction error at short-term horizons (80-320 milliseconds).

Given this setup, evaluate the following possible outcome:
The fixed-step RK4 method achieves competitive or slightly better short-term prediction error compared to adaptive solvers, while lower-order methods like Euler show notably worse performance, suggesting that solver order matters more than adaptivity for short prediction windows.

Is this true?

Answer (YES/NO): NO